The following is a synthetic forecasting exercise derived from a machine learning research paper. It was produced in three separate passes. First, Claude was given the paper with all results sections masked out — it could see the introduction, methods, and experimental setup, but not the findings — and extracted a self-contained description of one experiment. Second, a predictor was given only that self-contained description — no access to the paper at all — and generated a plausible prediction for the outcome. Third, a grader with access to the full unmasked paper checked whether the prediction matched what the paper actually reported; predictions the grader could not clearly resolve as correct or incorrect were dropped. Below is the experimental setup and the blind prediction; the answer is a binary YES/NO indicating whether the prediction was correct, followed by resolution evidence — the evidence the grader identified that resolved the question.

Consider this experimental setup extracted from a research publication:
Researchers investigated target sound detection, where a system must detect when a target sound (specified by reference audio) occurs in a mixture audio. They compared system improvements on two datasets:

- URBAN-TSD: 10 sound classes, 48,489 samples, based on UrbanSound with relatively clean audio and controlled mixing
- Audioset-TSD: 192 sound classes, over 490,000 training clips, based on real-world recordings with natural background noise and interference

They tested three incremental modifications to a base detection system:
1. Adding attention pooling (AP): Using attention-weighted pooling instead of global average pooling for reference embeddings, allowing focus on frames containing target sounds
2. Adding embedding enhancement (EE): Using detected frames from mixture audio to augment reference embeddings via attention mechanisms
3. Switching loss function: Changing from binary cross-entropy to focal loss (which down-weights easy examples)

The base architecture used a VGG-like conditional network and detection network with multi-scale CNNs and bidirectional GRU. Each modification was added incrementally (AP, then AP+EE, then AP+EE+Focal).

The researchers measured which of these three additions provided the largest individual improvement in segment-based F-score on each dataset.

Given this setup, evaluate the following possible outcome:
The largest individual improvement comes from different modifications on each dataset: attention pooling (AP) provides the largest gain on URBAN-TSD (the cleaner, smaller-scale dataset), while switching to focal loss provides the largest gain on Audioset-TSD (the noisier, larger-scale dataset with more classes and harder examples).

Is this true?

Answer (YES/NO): NO